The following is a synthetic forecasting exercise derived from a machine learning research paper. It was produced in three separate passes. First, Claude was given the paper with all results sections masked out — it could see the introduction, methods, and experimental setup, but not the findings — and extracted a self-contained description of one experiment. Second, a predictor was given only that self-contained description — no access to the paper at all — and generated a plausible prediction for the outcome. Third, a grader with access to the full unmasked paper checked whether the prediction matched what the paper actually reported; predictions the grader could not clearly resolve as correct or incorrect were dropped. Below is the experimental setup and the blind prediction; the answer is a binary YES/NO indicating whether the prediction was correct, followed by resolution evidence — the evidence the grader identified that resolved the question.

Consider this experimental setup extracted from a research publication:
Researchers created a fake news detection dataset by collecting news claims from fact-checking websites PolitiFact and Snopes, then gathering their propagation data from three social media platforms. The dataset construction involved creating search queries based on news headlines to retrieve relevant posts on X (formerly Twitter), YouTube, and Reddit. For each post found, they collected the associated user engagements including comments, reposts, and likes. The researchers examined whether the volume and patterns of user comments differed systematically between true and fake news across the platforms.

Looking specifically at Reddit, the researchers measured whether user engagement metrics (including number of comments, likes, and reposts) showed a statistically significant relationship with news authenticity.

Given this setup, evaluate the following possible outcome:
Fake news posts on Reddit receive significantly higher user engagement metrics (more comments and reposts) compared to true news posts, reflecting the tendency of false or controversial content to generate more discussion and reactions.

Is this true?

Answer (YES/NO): NO